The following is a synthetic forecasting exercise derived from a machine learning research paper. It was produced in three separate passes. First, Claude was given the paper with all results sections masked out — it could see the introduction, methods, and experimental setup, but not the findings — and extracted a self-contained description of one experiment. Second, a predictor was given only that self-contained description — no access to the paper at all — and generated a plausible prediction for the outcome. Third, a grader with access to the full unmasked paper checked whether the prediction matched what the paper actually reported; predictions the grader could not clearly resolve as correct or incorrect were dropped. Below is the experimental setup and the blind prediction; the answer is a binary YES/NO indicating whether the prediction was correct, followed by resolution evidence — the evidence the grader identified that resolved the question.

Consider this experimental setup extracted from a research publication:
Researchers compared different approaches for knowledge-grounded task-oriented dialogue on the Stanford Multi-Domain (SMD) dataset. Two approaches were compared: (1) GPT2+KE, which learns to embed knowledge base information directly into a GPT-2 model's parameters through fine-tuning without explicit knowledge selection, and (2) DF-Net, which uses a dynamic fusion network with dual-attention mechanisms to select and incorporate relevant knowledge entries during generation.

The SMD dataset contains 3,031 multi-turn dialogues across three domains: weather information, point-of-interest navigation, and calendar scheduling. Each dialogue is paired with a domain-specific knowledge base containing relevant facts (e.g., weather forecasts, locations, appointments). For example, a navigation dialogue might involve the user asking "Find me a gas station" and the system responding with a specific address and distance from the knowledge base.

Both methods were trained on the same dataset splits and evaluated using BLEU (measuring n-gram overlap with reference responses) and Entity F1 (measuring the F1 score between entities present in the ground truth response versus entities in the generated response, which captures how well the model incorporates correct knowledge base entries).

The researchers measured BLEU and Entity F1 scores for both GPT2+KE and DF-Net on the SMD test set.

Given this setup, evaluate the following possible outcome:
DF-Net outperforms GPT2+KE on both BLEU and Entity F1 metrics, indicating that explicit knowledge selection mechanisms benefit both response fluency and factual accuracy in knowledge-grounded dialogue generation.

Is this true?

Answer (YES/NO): NO